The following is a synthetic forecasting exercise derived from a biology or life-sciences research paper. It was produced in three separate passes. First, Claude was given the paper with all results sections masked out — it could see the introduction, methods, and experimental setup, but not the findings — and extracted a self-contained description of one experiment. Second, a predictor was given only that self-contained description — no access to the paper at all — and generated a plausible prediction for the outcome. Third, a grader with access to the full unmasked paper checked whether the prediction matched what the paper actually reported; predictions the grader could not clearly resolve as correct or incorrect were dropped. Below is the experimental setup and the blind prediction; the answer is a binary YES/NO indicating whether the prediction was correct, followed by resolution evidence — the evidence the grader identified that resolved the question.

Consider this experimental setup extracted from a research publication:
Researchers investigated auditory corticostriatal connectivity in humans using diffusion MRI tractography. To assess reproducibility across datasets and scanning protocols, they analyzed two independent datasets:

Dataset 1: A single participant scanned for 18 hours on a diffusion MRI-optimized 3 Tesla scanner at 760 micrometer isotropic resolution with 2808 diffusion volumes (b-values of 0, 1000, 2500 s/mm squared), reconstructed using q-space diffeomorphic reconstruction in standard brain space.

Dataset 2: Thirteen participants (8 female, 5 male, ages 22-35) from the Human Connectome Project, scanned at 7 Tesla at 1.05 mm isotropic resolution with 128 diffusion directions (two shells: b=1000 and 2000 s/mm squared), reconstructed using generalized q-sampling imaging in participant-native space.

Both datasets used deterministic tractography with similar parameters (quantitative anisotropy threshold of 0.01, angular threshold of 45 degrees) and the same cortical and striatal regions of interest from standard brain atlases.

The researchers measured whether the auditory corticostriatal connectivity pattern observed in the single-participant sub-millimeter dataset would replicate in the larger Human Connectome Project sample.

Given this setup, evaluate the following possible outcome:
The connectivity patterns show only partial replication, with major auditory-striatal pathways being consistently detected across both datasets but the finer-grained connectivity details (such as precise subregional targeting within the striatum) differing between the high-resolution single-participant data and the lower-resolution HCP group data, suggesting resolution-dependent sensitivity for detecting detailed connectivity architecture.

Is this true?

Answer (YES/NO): NO